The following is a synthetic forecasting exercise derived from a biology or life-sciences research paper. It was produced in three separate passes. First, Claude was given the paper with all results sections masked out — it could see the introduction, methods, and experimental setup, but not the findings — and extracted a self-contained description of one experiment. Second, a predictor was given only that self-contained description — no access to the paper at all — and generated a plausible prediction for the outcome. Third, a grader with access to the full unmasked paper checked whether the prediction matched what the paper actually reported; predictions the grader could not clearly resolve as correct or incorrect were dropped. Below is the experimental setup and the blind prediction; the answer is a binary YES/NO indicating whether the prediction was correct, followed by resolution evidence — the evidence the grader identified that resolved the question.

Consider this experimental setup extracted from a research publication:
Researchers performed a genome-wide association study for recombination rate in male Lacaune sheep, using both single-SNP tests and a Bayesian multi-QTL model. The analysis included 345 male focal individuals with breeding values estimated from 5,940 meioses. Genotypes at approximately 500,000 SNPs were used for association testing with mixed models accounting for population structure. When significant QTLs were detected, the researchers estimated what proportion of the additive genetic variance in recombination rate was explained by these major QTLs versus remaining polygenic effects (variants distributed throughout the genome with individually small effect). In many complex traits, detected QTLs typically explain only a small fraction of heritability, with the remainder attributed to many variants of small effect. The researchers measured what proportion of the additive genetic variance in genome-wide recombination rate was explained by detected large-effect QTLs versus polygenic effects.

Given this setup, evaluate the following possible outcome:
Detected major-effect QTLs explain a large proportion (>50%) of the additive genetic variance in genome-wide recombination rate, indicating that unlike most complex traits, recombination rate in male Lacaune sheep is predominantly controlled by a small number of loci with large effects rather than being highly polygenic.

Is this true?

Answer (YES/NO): NO